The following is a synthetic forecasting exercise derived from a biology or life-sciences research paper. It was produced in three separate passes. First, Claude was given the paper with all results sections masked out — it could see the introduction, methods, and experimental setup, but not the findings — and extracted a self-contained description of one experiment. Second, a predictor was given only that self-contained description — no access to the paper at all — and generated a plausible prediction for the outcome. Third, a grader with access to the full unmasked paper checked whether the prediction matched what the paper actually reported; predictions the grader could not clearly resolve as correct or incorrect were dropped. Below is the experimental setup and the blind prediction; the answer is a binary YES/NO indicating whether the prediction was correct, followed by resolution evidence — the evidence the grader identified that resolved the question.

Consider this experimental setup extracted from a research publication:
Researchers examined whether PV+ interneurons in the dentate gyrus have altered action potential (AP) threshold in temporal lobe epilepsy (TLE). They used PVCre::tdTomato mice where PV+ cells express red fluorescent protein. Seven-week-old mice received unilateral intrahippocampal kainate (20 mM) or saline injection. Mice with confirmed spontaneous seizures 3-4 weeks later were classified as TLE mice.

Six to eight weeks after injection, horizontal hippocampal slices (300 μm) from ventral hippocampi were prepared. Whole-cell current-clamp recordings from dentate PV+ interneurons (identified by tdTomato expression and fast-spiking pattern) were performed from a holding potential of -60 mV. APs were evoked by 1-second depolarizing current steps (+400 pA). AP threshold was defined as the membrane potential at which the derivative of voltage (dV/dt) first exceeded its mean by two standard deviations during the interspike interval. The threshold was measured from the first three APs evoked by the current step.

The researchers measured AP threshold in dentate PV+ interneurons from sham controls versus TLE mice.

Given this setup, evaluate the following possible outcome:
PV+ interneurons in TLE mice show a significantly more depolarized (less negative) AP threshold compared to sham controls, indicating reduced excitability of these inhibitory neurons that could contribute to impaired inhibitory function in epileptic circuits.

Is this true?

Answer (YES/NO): YES